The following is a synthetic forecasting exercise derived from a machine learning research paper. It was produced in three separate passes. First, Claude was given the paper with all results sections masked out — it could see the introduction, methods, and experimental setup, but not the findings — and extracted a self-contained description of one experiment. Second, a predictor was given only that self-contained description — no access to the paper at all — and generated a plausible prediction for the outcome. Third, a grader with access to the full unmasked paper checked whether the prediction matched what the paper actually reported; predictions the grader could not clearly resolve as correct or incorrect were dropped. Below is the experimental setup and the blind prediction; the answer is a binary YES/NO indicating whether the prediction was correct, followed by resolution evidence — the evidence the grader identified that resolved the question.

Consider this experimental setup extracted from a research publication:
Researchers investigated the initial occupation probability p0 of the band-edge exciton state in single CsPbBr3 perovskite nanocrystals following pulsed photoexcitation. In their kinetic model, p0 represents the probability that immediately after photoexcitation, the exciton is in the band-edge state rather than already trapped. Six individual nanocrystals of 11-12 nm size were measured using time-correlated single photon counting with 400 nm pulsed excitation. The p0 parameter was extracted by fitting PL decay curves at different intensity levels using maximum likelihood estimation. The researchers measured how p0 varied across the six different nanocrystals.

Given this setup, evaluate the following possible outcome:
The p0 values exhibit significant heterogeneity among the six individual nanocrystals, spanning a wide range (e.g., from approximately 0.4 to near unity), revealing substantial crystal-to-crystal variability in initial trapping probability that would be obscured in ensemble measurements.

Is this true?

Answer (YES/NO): NO